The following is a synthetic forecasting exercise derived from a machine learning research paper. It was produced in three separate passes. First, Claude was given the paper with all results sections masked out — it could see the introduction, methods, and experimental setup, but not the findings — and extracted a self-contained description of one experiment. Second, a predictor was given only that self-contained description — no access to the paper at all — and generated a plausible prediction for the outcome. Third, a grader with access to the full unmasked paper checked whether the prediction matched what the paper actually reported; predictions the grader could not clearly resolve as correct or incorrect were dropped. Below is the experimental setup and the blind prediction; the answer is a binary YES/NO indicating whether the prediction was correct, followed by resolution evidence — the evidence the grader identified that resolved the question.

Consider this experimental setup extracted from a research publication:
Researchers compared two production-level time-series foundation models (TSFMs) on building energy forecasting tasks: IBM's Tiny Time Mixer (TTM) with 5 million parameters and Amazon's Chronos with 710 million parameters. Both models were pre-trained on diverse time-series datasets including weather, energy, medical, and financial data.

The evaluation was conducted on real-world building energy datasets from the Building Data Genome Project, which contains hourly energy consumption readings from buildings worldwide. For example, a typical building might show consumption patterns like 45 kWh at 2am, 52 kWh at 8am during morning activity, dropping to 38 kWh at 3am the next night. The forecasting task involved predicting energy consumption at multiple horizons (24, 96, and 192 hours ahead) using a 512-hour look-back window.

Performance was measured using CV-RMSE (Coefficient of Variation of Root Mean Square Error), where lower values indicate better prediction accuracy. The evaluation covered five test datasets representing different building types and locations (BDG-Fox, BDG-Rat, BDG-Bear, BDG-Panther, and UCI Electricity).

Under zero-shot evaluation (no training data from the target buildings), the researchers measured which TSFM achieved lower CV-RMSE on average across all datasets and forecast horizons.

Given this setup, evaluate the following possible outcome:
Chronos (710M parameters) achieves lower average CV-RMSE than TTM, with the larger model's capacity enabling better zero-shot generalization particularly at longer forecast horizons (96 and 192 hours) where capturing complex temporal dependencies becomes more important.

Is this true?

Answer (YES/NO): YES